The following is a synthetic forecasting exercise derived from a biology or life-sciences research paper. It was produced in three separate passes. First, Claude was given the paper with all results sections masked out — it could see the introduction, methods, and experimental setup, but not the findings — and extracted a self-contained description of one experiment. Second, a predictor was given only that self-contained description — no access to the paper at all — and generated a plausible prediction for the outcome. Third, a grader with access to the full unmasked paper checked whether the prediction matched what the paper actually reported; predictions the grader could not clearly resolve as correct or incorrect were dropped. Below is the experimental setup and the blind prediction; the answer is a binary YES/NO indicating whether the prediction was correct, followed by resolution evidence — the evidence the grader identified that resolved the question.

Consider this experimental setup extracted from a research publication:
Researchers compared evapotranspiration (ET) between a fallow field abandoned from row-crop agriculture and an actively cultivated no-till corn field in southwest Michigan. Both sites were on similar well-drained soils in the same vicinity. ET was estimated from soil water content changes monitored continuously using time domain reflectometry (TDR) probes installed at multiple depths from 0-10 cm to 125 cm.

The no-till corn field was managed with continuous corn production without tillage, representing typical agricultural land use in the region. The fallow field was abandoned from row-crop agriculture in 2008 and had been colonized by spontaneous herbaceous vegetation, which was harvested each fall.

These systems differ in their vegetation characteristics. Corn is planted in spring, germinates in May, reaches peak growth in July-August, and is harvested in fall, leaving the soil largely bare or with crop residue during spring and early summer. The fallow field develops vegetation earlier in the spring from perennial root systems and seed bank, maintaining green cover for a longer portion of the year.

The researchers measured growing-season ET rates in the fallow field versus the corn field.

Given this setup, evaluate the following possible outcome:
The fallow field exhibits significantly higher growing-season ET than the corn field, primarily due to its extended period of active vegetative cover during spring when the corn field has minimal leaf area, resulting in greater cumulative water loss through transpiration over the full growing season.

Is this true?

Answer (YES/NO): NO